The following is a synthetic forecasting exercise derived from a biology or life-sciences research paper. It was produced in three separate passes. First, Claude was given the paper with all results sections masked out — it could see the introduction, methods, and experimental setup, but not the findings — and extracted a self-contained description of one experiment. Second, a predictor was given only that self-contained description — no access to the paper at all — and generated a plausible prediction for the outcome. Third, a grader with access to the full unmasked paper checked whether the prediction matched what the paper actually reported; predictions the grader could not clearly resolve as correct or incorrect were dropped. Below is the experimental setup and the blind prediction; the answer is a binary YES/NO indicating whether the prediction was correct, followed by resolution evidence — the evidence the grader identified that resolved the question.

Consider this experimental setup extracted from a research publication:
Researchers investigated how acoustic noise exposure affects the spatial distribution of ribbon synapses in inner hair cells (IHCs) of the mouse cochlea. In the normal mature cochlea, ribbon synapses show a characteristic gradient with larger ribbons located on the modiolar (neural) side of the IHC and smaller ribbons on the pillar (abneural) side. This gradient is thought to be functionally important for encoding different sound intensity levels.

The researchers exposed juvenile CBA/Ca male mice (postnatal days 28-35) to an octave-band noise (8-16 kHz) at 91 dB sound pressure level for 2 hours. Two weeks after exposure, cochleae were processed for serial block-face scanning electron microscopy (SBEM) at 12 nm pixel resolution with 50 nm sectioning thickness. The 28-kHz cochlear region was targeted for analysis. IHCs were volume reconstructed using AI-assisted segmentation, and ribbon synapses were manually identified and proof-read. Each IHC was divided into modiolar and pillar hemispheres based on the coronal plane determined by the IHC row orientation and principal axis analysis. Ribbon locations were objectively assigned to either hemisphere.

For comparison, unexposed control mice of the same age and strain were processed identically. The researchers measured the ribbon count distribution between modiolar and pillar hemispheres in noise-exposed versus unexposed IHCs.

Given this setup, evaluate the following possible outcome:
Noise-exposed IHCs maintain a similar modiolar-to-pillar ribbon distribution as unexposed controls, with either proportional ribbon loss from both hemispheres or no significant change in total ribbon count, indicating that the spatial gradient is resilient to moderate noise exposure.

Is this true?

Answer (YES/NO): NO